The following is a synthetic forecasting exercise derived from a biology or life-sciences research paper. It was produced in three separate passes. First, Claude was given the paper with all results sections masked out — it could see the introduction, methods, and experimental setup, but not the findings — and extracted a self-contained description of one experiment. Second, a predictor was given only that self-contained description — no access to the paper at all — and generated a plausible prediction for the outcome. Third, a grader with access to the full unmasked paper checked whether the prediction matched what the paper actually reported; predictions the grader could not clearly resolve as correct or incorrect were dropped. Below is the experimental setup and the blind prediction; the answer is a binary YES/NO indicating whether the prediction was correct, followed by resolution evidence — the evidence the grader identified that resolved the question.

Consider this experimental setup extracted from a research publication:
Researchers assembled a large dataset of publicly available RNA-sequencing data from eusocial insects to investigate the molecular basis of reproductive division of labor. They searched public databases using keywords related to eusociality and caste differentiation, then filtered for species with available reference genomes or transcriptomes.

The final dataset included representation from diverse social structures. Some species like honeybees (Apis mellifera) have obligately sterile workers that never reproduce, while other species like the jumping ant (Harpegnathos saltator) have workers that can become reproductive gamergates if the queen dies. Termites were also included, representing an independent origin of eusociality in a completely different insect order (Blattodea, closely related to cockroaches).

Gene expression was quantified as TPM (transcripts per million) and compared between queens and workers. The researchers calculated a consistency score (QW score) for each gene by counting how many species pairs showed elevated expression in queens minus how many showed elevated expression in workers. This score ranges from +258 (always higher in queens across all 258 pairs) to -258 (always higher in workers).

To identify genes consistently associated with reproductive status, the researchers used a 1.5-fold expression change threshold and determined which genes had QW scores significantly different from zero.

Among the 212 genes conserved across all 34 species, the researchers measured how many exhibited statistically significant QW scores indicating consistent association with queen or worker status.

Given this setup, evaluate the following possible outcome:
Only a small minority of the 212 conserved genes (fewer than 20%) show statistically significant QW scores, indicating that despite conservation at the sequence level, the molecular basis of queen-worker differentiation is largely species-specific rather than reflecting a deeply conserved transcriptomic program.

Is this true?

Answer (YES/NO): NO